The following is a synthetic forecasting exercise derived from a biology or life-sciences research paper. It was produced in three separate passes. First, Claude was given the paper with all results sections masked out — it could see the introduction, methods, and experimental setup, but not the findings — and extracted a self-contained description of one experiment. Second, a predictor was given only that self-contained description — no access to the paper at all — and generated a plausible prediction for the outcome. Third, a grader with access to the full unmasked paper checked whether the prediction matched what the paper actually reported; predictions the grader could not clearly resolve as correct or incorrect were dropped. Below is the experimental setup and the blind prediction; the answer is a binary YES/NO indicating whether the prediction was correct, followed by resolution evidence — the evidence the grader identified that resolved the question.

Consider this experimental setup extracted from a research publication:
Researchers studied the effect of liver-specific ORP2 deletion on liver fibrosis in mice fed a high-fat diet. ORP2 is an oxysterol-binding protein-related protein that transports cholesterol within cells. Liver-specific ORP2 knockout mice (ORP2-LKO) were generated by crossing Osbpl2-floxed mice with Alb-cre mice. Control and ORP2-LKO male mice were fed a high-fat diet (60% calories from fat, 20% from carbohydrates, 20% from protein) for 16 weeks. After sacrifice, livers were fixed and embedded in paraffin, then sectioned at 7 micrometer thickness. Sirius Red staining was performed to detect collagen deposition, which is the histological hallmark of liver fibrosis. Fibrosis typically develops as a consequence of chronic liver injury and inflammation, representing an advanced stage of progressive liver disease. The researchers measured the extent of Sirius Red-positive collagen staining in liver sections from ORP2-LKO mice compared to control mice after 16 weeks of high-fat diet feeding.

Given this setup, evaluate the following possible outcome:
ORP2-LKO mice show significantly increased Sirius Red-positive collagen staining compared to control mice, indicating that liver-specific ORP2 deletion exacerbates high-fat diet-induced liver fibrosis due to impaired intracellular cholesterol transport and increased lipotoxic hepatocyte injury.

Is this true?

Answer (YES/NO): YES